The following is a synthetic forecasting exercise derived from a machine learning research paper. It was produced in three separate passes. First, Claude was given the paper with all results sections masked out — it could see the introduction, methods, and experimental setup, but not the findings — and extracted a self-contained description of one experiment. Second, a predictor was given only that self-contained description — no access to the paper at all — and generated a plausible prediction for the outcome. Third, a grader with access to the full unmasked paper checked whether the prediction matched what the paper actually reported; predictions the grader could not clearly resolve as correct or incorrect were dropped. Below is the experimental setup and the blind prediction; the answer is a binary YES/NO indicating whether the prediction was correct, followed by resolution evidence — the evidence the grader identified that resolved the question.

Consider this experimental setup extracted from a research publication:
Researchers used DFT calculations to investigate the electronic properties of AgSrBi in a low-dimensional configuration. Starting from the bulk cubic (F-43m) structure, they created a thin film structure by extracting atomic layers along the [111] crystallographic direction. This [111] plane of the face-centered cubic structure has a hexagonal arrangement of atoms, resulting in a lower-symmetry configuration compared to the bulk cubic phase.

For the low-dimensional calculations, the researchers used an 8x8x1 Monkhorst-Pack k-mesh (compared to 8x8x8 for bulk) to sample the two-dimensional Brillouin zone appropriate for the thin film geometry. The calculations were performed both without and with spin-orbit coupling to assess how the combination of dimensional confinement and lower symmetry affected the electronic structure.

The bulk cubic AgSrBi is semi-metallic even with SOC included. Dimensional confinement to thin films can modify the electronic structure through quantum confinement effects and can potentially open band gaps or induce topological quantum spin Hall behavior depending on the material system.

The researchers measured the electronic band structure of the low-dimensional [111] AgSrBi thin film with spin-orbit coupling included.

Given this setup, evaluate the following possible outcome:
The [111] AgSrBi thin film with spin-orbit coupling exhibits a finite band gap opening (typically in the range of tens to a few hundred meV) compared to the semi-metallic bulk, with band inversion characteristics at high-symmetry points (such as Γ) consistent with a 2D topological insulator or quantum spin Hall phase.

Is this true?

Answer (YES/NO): YES